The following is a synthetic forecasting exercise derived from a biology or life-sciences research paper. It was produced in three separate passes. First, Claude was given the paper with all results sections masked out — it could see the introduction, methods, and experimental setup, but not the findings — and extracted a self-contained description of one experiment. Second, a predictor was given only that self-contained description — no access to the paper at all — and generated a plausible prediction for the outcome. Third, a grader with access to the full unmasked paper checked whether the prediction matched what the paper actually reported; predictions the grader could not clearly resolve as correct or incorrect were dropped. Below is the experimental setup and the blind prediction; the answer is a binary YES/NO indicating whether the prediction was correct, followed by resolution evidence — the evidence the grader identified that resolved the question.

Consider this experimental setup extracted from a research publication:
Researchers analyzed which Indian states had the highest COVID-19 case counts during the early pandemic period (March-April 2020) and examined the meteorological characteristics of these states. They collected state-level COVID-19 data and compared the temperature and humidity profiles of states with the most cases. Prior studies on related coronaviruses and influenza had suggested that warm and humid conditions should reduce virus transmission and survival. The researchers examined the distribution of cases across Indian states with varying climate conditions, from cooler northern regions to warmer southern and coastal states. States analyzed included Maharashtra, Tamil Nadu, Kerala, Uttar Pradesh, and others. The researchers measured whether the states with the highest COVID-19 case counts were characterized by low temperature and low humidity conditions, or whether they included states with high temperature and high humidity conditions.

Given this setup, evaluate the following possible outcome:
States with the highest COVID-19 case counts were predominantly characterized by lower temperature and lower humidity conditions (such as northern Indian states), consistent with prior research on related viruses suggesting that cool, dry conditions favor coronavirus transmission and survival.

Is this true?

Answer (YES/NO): NO